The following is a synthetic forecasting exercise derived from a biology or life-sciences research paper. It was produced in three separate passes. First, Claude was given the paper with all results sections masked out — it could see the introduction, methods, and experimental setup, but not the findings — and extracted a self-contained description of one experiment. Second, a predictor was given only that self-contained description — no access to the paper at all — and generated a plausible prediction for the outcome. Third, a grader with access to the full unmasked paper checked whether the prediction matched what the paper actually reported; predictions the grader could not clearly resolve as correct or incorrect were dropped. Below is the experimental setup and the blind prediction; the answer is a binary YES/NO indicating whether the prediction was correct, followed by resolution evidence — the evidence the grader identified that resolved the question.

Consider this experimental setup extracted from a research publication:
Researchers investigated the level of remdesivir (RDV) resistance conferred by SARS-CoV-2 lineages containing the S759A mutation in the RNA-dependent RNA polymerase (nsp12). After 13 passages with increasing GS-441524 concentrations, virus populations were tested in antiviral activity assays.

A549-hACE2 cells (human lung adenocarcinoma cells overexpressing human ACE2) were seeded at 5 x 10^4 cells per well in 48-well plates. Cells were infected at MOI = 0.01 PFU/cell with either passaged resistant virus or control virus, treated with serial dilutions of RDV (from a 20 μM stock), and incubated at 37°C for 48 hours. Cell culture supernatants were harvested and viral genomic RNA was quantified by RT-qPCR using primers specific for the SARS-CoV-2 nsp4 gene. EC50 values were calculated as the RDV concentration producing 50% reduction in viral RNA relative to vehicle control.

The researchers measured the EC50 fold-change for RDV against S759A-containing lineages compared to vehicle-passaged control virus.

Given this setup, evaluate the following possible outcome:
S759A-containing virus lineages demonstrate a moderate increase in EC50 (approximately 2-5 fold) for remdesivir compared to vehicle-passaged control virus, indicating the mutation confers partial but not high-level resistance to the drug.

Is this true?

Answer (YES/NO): NO